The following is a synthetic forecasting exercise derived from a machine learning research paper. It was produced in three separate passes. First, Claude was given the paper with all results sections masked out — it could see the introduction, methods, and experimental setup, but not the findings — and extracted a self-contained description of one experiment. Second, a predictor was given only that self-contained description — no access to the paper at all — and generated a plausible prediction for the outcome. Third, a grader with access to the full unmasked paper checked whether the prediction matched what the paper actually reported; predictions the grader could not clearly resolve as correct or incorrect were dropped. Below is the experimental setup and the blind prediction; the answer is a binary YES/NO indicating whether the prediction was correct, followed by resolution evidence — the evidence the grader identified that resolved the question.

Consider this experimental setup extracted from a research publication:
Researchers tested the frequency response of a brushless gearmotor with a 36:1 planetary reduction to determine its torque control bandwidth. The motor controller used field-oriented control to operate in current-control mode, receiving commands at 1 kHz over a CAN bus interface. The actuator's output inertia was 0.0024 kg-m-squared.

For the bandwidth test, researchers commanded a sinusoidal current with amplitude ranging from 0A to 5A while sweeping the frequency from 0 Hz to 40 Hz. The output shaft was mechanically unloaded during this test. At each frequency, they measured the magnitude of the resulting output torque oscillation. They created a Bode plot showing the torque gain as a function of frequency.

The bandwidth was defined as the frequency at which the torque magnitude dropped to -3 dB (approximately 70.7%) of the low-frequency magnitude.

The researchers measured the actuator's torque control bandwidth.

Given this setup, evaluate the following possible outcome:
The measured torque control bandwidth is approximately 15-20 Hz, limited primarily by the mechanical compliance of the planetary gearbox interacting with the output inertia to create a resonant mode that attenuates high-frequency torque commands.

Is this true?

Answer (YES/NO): YES